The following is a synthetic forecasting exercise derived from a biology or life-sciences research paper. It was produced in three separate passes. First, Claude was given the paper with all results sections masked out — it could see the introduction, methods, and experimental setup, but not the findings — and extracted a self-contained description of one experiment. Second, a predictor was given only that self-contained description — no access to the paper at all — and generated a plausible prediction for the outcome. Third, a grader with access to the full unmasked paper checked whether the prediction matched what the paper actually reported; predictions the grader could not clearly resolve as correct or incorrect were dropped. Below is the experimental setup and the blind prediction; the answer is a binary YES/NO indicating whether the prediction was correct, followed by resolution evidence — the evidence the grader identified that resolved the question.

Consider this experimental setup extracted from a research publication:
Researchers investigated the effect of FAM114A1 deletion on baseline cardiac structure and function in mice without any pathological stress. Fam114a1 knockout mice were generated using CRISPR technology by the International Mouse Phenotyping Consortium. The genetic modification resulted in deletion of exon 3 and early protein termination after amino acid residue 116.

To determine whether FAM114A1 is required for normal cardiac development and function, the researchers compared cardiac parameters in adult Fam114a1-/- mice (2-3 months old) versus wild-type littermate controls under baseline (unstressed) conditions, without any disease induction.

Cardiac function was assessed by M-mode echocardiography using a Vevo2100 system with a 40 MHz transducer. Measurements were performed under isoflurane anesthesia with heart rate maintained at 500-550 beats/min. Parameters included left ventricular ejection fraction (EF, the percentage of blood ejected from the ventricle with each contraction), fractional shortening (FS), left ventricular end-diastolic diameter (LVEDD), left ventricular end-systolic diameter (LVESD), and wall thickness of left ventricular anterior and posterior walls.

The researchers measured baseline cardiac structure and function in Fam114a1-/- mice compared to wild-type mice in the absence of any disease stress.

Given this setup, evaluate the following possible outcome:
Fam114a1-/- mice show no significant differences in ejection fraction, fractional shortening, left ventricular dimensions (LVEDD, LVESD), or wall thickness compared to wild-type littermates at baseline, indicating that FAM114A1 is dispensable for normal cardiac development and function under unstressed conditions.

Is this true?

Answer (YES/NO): YES